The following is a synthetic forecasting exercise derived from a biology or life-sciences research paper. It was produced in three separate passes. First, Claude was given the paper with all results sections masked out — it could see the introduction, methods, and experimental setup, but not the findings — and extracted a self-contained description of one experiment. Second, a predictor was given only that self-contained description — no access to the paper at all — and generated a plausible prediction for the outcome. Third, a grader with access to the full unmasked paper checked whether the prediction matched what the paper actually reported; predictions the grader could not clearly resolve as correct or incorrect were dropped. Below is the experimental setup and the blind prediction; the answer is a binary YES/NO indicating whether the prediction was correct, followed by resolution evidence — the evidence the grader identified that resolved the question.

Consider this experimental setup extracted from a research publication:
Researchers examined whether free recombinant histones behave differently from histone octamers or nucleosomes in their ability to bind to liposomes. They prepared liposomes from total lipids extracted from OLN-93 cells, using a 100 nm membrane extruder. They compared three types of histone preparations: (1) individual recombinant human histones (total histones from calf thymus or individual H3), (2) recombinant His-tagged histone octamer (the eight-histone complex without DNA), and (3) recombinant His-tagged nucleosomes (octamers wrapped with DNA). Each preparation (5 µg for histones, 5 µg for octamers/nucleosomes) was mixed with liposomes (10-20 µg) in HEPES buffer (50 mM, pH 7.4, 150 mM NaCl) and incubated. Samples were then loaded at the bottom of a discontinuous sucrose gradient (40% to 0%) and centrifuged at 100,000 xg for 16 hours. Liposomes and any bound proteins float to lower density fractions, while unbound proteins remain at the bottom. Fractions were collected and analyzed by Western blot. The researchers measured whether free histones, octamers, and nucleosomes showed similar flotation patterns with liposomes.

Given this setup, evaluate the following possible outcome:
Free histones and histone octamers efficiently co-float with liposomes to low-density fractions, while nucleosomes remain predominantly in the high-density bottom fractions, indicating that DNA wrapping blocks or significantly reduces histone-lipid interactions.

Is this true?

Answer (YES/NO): YES